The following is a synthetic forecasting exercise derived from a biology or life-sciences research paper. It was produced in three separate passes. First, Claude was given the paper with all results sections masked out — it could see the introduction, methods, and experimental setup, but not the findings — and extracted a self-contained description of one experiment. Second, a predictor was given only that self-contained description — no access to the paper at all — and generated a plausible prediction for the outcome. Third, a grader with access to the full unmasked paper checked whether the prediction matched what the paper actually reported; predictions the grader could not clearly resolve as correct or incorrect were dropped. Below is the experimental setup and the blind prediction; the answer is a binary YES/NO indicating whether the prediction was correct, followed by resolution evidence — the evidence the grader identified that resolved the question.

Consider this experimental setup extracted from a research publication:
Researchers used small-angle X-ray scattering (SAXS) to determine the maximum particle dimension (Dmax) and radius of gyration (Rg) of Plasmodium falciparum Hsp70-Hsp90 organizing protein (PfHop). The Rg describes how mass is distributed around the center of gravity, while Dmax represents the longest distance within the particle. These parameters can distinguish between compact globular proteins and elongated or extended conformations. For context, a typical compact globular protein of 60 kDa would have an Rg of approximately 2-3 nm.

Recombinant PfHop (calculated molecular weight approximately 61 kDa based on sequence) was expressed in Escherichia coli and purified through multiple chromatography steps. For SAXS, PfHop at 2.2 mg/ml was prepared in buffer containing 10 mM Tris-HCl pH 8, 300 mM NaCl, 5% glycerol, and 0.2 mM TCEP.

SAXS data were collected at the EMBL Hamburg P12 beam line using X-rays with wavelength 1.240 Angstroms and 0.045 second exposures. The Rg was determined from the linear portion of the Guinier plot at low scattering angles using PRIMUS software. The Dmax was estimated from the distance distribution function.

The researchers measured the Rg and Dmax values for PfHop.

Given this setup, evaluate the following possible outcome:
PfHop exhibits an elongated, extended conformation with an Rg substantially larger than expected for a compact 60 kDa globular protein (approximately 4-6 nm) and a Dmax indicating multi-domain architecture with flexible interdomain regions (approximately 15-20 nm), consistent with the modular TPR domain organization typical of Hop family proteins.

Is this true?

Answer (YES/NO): NO